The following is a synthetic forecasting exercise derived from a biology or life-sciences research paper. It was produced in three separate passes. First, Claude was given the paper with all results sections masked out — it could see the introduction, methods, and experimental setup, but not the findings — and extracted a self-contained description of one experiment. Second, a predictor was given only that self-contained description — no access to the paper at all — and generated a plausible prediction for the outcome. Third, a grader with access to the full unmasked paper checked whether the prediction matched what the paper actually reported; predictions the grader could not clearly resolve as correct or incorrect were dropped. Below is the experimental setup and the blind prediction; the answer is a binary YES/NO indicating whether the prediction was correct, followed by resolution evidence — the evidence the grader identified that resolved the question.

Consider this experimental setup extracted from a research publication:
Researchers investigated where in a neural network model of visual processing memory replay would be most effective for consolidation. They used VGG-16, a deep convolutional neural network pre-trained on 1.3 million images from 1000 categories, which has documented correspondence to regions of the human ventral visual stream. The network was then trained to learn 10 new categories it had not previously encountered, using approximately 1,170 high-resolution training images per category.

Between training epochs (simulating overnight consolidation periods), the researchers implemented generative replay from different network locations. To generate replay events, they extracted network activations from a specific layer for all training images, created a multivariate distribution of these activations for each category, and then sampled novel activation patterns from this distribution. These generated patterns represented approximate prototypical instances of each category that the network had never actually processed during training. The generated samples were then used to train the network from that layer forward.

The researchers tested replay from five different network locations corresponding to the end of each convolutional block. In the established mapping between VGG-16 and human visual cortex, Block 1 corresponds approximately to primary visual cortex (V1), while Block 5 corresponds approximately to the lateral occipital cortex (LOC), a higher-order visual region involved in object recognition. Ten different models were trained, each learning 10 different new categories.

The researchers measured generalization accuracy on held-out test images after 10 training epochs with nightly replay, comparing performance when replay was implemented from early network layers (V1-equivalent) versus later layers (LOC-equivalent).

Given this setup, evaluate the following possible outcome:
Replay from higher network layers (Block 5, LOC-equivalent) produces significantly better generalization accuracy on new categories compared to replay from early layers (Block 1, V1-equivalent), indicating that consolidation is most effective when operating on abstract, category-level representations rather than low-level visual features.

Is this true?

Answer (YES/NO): YES